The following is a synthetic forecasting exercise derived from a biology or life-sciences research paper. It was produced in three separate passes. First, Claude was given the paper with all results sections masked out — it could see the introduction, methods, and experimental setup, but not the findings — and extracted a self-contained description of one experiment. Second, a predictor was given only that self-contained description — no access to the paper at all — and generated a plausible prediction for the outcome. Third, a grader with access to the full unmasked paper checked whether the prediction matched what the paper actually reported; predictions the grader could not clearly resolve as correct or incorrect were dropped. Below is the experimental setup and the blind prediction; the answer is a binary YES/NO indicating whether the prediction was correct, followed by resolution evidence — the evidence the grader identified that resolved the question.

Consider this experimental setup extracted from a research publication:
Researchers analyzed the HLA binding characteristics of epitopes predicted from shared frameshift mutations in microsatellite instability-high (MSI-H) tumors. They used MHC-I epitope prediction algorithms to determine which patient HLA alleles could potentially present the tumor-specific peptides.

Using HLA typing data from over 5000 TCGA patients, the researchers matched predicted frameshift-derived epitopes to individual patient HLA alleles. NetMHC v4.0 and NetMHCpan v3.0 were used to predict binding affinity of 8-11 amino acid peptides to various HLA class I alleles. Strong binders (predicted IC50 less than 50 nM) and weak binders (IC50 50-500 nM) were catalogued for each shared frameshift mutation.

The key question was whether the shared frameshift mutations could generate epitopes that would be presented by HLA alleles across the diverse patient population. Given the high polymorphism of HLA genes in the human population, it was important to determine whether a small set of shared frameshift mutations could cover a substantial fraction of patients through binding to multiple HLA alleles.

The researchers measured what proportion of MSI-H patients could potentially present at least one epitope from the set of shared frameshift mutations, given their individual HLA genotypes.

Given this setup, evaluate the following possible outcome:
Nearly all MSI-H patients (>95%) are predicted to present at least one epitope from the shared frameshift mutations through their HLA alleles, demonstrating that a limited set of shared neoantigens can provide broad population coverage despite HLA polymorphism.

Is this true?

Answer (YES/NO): YES